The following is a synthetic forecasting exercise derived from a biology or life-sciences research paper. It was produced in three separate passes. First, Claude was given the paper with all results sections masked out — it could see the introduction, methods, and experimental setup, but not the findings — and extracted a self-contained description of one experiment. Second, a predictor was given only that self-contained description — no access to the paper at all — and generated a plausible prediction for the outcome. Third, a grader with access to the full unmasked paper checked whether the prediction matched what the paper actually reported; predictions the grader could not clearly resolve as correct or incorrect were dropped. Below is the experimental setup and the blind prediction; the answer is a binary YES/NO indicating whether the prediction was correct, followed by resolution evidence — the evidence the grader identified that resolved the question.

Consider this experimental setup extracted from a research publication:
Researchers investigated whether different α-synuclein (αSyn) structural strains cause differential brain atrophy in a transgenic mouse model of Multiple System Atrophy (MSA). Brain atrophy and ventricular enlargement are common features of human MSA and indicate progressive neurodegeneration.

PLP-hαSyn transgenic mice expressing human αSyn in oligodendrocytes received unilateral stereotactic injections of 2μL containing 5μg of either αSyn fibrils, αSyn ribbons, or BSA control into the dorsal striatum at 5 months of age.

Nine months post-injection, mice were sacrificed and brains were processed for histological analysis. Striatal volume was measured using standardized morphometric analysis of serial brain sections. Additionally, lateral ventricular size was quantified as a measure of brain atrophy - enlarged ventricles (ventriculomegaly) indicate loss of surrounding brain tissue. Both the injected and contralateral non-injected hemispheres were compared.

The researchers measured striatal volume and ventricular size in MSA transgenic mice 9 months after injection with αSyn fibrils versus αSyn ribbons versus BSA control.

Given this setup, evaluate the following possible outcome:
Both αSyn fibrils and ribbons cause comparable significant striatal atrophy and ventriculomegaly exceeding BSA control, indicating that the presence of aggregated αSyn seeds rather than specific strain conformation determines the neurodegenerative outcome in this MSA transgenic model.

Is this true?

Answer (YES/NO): NO